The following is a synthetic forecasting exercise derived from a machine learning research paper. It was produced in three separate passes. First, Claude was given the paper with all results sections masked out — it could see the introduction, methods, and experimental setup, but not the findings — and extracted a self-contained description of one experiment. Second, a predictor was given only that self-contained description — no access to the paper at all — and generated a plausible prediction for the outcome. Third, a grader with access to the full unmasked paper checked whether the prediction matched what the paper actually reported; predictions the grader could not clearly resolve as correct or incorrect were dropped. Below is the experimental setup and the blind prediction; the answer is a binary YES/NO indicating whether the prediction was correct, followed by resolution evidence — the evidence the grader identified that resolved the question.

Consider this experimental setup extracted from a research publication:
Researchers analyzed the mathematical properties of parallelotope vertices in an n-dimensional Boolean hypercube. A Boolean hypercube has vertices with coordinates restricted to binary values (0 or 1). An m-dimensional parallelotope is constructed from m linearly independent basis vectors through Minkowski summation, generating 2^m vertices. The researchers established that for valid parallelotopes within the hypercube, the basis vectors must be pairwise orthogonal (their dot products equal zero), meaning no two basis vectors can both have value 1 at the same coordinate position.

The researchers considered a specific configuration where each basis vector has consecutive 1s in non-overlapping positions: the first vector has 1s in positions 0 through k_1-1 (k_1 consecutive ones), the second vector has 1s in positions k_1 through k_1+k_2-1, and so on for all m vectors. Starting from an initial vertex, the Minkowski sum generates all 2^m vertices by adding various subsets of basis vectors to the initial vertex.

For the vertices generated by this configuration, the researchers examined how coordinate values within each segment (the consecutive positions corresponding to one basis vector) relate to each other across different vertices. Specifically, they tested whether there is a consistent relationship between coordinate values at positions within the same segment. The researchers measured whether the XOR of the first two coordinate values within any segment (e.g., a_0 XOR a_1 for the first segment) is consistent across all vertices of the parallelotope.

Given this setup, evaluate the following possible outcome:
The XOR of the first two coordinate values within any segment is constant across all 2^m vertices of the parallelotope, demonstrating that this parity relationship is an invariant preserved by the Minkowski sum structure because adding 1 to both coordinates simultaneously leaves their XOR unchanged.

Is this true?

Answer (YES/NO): YES